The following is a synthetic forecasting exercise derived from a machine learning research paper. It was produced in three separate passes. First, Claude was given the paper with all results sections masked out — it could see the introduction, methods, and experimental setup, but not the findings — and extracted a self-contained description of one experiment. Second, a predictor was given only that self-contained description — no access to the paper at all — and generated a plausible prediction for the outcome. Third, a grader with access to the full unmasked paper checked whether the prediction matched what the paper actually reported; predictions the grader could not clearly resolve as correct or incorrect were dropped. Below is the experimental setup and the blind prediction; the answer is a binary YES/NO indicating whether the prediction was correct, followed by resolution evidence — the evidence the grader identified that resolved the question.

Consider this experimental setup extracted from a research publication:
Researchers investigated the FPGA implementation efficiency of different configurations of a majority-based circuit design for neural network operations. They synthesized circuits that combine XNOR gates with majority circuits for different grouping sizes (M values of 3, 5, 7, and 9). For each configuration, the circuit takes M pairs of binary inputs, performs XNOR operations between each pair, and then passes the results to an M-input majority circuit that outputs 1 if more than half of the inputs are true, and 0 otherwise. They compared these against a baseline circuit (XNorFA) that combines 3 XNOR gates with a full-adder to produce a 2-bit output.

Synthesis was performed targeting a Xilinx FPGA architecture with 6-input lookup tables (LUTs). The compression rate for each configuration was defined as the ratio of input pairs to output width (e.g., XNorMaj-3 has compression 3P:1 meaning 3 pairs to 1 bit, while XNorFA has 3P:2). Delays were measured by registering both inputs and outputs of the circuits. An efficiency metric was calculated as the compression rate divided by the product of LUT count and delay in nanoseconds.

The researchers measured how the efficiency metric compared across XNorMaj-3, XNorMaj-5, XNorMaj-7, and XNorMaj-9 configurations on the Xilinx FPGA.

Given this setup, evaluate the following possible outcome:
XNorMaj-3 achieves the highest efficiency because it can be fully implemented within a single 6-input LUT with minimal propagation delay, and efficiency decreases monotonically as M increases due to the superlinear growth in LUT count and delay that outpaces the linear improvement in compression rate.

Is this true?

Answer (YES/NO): YES